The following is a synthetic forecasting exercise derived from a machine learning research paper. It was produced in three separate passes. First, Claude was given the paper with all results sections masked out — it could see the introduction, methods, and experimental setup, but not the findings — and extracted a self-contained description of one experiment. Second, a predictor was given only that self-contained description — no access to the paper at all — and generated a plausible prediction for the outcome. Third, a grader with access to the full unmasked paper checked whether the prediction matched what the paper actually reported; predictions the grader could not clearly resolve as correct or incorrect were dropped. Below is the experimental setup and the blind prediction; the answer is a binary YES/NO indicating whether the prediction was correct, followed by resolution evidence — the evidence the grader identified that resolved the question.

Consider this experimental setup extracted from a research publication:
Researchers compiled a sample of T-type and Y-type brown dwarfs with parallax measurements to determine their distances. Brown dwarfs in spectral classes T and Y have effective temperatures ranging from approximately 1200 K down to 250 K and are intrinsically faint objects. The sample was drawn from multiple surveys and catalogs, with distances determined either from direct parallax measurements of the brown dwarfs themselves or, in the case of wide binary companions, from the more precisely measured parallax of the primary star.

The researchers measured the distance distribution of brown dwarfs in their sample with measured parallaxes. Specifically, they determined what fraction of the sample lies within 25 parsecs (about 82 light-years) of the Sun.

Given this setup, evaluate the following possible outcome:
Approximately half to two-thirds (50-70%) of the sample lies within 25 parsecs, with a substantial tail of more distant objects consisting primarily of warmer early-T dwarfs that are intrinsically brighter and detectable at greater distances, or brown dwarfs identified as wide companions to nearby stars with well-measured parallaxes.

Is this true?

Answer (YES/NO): NO